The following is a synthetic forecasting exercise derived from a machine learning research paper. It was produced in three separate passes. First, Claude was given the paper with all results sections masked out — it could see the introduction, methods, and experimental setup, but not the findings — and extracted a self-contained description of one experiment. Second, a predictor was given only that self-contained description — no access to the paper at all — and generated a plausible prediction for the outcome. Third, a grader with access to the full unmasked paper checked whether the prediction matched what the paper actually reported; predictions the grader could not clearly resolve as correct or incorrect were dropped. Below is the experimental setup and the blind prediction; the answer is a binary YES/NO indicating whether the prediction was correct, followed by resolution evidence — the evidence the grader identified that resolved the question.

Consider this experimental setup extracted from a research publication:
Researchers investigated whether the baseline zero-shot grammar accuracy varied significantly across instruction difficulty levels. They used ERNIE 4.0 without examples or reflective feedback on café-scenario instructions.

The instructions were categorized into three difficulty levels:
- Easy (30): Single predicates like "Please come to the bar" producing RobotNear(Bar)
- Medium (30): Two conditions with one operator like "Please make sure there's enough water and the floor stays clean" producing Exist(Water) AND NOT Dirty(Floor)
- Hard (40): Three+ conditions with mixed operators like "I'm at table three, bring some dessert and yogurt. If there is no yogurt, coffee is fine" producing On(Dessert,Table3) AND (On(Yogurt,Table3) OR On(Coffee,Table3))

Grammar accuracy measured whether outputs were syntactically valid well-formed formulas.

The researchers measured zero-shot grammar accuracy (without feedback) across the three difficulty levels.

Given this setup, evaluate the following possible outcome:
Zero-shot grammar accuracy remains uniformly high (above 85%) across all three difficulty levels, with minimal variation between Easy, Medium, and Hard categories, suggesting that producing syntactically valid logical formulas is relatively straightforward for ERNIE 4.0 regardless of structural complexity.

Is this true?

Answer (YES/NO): NO